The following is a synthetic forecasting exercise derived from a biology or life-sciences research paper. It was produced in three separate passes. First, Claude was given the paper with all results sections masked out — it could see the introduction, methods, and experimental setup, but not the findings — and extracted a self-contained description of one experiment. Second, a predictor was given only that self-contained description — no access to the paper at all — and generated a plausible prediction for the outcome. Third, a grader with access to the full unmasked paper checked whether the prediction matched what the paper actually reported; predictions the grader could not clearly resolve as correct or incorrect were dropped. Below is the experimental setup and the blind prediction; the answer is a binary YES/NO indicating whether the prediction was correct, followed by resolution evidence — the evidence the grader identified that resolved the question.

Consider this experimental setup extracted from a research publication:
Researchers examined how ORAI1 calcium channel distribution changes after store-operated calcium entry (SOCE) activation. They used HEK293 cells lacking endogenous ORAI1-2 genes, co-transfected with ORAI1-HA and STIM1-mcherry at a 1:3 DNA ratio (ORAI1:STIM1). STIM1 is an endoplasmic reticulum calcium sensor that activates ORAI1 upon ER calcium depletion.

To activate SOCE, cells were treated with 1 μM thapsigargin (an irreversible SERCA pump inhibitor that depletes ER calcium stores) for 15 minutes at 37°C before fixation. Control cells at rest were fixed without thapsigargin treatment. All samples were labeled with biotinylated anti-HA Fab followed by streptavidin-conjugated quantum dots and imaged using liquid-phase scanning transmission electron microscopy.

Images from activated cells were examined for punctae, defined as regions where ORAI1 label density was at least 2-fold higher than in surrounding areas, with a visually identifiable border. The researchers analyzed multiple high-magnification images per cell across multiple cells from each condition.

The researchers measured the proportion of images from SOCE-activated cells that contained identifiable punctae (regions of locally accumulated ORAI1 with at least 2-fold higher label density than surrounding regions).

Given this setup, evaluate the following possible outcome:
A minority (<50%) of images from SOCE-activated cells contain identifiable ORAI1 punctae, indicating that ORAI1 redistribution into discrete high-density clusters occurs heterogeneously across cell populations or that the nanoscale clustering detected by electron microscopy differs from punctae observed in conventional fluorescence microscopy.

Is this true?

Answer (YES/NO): NO